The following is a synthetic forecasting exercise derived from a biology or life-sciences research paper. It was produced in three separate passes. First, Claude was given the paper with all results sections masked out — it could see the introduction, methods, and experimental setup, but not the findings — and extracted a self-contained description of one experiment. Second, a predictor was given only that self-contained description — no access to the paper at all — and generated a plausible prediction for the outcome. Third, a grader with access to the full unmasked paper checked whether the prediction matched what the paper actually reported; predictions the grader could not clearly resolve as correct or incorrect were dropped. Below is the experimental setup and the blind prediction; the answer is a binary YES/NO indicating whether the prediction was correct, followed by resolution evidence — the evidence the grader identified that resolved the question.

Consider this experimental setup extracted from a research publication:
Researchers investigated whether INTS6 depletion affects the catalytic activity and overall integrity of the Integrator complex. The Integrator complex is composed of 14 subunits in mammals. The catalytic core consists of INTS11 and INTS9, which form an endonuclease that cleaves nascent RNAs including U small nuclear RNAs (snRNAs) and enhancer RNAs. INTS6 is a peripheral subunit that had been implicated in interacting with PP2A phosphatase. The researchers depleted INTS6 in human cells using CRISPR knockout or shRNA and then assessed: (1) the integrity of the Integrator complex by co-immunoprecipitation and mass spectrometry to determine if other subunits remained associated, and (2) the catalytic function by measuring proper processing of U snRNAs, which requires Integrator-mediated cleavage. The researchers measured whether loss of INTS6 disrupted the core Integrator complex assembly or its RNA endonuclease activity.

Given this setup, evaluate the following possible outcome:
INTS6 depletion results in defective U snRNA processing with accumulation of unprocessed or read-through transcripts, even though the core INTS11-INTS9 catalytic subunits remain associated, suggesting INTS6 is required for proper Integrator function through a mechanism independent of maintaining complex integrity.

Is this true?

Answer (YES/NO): NO